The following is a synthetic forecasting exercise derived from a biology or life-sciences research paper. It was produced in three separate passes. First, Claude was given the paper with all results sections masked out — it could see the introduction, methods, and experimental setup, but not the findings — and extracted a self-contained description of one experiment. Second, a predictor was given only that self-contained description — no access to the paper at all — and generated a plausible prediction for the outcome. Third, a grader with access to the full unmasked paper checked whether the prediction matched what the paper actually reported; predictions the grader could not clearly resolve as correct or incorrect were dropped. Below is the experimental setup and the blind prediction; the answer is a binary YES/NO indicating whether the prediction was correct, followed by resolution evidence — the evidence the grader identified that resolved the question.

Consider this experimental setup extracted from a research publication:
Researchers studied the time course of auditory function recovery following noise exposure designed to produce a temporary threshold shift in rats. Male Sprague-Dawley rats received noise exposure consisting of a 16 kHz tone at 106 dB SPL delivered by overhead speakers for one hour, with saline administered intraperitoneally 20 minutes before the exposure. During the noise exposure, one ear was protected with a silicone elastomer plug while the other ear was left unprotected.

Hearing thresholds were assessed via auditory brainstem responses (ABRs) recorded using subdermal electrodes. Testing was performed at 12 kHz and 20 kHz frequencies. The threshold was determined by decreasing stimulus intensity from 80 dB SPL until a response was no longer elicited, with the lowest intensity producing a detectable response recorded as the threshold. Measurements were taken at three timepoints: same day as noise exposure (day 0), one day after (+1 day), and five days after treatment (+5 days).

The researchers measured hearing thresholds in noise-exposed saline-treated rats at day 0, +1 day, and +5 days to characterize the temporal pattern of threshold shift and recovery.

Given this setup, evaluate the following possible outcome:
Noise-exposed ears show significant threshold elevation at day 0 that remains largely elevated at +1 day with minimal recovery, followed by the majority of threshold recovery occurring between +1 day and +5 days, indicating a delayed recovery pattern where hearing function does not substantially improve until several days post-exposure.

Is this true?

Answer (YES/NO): NO